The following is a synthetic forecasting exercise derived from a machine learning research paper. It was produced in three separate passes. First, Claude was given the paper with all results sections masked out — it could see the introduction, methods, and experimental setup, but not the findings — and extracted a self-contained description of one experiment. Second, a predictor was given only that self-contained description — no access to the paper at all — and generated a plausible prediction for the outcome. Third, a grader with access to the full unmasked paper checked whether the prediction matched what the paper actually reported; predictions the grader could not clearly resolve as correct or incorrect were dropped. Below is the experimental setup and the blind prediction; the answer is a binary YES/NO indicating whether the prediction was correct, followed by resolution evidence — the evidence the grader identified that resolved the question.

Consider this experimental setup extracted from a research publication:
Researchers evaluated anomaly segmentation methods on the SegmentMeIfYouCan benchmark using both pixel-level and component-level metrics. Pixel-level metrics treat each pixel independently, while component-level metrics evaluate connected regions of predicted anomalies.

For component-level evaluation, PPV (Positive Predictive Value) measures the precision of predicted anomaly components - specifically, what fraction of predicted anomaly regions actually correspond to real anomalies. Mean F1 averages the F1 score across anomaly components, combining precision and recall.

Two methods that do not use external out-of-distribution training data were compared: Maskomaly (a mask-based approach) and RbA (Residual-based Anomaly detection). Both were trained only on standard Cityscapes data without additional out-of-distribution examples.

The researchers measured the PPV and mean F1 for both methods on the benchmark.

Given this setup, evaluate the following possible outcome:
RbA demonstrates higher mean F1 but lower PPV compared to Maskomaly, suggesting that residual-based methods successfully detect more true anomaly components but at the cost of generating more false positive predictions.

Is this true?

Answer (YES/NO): NO